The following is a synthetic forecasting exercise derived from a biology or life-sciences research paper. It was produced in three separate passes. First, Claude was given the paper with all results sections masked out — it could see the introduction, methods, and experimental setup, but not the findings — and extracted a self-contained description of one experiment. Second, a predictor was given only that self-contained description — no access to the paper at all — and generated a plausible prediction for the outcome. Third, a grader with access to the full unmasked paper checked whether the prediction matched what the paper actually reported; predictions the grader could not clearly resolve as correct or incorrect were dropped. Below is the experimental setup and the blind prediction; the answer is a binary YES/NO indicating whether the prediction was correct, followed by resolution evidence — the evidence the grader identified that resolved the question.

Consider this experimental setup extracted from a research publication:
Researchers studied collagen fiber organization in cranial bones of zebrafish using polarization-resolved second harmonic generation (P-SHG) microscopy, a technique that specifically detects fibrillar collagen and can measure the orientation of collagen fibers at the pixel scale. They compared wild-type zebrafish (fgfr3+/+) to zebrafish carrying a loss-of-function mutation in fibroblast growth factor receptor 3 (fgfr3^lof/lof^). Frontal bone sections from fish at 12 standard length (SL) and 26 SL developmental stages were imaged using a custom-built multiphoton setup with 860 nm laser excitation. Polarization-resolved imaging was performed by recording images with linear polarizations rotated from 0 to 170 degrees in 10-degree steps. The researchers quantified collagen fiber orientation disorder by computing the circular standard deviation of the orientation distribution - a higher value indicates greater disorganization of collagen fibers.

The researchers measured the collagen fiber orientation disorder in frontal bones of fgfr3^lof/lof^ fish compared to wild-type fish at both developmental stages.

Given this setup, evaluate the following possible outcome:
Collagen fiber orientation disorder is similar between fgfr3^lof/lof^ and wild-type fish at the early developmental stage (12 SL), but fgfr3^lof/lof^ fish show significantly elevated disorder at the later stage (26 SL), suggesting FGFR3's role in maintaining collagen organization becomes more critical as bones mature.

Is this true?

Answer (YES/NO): YES